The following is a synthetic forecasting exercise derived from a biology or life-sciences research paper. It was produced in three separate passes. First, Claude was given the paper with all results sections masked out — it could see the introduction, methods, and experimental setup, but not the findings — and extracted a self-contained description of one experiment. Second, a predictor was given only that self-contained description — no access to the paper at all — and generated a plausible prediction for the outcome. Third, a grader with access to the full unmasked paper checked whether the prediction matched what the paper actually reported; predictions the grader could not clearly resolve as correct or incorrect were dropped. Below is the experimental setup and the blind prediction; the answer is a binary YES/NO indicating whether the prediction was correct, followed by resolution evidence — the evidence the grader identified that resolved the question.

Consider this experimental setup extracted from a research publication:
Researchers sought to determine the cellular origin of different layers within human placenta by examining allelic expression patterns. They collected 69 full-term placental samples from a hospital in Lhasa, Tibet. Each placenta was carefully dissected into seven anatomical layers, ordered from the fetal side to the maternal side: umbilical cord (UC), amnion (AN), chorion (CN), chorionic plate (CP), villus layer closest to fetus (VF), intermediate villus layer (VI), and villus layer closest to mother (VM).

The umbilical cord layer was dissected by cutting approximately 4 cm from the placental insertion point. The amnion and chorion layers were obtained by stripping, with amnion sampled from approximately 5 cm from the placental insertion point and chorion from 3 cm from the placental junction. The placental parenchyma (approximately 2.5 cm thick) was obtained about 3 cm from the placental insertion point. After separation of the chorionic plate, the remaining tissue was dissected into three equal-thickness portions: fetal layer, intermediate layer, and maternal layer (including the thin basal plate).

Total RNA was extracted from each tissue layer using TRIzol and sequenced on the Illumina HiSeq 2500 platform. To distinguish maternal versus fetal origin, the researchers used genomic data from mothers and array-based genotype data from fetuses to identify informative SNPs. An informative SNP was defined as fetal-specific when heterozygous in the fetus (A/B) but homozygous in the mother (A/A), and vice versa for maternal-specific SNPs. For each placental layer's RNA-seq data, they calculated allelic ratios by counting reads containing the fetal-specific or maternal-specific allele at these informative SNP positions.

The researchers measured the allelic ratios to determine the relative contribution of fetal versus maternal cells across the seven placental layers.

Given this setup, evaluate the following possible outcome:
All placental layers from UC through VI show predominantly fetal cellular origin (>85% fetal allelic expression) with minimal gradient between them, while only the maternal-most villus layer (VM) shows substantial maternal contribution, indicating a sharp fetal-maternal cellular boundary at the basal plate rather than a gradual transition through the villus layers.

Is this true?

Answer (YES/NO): NO